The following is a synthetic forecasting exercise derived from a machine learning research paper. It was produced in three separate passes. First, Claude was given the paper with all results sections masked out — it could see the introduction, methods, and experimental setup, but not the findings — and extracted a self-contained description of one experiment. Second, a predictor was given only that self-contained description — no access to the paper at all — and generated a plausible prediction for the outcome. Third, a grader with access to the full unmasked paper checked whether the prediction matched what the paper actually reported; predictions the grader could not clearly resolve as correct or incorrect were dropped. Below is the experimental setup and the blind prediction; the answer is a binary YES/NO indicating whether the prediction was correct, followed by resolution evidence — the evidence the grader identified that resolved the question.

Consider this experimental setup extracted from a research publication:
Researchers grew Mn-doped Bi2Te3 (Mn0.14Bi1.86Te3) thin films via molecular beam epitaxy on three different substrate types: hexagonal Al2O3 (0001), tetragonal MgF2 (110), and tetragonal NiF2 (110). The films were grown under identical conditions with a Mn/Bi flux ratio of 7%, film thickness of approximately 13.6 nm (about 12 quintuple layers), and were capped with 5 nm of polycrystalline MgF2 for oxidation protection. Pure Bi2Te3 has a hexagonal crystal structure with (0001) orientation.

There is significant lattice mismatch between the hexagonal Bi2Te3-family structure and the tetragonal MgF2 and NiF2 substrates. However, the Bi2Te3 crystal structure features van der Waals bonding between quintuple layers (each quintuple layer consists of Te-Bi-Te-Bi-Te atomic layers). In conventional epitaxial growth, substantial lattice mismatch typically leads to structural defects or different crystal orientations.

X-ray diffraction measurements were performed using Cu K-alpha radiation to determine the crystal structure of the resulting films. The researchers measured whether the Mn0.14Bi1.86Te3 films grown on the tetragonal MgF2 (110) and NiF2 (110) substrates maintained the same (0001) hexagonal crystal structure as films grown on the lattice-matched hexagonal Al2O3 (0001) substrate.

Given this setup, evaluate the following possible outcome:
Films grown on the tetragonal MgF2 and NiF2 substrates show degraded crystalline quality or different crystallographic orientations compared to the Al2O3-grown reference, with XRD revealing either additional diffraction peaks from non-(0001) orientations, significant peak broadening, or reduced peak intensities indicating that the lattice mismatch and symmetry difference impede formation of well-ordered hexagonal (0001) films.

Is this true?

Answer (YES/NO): NO